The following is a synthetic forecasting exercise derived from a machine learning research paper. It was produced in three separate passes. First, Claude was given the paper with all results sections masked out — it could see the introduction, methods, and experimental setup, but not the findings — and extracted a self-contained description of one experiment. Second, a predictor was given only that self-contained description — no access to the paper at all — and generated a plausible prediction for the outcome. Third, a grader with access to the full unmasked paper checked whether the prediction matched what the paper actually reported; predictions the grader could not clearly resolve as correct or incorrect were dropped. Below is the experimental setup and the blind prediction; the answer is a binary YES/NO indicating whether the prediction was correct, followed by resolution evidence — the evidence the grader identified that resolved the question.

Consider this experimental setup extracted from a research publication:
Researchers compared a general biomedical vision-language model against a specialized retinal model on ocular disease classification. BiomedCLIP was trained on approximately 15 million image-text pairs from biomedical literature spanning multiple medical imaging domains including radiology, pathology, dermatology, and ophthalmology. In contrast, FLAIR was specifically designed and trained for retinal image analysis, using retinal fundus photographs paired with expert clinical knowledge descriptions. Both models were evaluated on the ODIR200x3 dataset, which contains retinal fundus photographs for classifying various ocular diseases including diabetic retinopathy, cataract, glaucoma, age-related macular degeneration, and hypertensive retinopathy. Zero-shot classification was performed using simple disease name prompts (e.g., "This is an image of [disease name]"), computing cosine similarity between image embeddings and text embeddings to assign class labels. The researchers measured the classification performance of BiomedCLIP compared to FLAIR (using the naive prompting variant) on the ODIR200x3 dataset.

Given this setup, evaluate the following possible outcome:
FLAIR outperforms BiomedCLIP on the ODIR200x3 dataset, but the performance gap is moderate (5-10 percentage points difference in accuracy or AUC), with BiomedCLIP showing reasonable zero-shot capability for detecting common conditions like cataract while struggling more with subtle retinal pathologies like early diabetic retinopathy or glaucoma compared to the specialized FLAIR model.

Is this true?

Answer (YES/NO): NO